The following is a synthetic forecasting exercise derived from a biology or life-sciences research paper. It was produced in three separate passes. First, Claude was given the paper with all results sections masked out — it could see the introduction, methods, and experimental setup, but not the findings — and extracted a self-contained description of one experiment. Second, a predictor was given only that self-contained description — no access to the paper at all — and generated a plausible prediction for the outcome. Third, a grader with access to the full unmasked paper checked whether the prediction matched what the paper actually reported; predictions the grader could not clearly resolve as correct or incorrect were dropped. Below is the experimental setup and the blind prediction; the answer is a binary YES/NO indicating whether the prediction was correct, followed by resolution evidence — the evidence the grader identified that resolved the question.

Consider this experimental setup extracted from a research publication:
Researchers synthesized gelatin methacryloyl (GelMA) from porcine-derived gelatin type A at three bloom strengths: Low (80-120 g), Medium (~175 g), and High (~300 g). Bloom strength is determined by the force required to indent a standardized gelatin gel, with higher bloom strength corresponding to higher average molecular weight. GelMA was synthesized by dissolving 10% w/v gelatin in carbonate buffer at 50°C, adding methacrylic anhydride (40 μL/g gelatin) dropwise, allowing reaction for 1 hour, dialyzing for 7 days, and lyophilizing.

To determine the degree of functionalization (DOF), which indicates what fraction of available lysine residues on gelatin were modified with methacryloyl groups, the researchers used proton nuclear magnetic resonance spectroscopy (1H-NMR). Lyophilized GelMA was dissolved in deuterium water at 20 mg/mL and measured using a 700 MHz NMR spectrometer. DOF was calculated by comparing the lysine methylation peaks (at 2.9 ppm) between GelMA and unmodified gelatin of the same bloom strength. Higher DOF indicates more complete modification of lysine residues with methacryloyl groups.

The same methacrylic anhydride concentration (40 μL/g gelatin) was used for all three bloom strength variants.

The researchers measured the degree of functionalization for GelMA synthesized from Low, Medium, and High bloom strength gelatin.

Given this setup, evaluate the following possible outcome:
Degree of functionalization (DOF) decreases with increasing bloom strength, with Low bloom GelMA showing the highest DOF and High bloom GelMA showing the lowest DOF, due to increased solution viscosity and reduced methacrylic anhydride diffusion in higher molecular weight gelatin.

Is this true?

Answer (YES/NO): NO